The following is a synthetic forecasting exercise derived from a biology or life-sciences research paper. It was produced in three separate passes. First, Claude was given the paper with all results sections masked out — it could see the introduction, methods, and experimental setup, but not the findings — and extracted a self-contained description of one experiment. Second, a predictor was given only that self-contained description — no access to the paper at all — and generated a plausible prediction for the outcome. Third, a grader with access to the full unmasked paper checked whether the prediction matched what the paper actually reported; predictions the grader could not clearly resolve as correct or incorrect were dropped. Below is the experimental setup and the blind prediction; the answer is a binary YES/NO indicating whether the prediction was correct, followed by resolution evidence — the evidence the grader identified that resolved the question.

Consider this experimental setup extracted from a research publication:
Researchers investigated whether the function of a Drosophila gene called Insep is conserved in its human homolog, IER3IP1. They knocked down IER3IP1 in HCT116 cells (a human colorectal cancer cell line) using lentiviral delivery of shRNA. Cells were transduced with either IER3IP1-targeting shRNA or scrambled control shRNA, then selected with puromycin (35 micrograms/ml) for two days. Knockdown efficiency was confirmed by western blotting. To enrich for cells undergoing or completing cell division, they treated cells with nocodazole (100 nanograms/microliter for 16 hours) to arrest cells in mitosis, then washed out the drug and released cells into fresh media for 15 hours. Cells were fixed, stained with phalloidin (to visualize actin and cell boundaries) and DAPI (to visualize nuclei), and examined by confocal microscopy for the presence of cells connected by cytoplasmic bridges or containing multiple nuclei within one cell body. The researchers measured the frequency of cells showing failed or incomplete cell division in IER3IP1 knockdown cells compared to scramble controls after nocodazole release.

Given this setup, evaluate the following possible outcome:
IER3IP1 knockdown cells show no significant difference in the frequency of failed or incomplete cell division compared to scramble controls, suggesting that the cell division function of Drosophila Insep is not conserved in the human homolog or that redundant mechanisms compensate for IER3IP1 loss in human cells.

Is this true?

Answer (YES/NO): NO